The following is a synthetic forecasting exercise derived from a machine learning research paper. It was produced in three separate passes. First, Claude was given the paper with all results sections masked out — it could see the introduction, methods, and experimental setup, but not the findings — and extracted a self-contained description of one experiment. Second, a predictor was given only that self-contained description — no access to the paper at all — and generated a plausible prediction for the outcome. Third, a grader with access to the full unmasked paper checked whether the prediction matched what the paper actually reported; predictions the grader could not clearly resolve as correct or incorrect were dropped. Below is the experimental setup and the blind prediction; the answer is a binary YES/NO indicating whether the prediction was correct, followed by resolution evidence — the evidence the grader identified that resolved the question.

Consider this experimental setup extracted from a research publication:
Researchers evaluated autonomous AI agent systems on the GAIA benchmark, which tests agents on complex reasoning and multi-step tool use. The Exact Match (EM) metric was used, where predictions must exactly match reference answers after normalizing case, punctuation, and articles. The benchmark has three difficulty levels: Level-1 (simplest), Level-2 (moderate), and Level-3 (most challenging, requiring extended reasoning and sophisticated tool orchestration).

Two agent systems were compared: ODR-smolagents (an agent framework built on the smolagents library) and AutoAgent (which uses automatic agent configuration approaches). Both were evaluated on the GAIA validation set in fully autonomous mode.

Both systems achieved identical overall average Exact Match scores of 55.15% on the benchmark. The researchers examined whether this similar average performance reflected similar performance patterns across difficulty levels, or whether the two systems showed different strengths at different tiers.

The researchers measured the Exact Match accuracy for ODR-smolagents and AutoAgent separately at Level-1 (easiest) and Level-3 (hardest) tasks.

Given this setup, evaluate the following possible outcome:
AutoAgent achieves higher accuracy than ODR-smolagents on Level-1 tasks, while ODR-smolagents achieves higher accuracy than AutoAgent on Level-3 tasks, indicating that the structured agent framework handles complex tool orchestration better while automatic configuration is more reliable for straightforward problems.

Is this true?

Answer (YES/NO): YES